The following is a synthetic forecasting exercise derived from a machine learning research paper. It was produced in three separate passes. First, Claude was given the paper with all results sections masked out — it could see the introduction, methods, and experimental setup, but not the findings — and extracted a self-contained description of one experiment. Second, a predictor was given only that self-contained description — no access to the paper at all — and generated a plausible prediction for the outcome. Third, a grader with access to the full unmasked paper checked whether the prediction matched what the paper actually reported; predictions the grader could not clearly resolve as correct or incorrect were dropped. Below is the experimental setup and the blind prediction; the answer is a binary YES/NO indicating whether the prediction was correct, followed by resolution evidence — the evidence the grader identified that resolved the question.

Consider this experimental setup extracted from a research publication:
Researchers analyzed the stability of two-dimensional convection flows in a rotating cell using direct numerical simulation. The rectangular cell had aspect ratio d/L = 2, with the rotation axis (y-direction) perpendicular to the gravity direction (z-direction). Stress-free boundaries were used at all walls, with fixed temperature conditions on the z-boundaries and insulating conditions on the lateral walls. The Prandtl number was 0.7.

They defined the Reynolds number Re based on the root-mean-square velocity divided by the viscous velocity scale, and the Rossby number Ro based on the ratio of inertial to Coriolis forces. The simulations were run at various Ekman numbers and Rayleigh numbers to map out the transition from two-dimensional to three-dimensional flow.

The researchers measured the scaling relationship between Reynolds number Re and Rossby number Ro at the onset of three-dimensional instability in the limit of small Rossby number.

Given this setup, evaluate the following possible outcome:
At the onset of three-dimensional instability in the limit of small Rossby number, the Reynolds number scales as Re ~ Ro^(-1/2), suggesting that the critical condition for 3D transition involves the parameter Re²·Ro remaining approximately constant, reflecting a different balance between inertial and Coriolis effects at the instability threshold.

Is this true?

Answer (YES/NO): NO